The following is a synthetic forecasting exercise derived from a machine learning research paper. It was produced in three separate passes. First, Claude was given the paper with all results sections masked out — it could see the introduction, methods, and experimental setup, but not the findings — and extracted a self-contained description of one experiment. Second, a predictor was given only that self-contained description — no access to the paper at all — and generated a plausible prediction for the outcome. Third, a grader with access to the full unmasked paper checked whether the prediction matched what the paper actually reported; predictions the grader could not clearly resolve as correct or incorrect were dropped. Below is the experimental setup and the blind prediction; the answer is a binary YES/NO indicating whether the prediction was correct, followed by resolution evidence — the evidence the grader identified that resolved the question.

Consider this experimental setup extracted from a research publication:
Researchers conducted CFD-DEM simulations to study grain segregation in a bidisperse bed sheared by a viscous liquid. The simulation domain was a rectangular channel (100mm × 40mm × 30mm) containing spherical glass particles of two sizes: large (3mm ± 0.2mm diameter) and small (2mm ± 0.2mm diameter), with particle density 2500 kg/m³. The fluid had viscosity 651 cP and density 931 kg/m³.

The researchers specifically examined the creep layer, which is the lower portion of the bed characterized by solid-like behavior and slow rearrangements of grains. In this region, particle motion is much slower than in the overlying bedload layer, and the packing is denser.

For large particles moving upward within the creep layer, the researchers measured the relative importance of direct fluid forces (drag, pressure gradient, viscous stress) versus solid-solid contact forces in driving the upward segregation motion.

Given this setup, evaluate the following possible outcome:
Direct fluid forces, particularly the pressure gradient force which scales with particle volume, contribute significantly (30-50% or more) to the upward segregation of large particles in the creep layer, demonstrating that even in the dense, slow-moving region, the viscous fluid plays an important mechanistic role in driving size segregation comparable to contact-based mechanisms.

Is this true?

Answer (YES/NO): NO